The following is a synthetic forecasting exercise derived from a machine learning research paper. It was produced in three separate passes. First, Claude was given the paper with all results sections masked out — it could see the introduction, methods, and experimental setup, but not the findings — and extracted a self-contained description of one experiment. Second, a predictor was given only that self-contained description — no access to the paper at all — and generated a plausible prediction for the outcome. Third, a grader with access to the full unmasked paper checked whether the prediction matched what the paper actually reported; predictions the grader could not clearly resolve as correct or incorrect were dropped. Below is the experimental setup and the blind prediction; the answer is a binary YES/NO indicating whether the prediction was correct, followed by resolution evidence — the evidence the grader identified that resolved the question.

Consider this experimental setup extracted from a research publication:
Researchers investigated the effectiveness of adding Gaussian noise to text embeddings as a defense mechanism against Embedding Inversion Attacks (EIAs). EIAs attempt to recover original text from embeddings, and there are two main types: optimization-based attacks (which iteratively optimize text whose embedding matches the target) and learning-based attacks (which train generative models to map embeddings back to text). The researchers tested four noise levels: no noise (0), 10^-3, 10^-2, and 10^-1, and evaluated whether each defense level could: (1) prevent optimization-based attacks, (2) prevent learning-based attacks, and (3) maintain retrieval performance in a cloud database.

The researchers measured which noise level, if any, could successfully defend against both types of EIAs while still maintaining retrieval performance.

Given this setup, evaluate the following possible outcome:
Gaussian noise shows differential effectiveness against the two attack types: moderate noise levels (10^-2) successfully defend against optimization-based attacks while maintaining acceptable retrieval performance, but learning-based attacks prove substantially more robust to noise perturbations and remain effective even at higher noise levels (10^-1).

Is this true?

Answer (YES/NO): NO